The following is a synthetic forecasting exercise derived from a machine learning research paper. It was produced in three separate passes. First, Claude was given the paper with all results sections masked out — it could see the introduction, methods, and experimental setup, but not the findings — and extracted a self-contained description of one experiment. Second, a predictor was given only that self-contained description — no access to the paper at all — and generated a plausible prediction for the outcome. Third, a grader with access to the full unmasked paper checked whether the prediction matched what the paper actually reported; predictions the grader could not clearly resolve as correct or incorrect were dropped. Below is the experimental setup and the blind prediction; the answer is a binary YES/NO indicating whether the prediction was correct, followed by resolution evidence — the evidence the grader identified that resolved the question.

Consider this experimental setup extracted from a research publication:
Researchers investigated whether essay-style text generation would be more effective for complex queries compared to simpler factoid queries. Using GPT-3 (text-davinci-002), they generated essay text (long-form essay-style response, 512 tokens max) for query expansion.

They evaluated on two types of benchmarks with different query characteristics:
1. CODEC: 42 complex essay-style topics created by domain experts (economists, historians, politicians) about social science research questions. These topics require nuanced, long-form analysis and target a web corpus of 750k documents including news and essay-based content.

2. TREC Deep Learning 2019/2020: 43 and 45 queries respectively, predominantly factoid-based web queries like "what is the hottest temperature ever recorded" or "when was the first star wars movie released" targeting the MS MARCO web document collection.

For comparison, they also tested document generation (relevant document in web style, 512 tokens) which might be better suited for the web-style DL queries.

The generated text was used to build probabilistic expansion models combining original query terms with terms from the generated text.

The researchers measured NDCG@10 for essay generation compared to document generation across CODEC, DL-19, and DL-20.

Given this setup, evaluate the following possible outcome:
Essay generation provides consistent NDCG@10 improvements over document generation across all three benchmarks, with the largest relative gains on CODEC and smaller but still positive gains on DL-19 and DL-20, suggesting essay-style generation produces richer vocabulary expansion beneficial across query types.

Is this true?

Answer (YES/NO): NO